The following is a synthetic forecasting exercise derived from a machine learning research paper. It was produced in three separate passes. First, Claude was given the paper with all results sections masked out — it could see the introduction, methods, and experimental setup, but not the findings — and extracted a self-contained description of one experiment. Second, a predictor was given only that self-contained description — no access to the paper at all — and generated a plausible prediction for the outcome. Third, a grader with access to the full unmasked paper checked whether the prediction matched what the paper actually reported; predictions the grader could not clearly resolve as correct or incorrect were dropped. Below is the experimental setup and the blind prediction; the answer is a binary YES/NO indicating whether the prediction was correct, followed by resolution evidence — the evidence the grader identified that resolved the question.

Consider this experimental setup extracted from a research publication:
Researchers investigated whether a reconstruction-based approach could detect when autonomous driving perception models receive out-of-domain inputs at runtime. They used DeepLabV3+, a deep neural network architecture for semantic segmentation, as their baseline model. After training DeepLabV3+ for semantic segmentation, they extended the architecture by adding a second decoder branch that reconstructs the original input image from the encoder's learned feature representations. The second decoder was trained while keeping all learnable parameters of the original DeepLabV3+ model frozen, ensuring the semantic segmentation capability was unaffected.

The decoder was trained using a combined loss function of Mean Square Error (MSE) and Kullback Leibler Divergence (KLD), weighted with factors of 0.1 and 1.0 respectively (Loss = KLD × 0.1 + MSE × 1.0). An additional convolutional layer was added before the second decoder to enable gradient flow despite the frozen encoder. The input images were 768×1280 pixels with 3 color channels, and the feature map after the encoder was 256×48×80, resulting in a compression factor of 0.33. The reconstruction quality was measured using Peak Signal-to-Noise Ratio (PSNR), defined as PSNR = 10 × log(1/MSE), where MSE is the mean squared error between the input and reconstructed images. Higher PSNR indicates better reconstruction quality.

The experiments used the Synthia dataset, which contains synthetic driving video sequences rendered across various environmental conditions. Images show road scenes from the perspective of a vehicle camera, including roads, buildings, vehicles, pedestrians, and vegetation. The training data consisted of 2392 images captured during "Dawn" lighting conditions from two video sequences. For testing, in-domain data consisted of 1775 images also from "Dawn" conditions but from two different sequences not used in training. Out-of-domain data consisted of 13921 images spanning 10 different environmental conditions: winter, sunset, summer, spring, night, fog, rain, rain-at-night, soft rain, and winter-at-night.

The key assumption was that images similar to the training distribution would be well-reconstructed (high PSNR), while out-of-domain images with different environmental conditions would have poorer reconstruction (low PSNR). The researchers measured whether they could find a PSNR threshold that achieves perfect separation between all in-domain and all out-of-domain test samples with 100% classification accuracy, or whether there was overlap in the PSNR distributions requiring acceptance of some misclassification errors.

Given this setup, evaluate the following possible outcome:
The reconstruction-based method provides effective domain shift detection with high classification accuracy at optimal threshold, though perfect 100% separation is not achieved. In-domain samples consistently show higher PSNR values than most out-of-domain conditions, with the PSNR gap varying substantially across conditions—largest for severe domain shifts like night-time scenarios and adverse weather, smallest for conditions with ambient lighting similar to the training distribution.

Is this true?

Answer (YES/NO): NO